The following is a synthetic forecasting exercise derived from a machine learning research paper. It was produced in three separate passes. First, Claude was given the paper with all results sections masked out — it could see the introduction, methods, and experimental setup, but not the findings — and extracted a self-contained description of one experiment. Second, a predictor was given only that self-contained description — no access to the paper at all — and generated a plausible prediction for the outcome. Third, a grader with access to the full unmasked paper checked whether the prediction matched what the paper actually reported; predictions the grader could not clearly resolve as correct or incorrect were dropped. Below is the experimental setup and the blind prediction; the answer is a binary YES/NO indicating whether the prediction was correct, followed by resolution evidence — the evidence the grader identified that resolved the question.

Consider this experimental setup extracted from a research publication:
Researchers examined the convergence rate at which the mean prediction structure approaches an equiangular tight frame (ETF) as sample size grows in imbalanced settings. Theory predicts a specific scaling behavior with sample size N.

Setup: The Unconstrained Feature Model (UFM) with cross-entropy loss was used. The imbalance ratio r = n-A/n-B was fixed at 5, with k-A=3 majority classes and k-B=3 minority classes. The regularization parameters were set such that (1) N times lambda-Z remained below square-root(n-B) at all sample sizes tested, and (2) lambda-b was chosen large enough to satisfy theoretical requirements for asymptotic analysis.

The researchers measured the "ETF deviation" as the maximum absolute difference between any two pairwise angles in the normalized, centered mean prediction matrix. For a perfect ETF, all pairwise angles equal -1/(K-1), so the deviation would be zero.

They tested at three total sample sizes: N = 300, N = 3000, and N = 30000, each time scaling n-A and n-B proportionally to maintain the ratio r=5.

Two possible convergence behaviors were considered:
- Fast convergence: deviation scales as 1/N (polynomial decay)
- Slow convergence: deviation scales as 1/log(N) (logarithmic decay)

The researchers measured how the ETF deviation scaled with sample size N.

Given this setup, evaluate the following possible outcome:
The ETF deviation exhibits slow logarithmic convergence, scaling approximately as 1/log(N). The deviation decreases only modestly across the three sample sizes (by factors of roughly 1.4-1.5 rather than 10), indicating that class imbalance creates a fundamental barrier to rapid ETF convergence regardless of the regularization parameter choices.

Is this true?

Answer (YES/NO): YES